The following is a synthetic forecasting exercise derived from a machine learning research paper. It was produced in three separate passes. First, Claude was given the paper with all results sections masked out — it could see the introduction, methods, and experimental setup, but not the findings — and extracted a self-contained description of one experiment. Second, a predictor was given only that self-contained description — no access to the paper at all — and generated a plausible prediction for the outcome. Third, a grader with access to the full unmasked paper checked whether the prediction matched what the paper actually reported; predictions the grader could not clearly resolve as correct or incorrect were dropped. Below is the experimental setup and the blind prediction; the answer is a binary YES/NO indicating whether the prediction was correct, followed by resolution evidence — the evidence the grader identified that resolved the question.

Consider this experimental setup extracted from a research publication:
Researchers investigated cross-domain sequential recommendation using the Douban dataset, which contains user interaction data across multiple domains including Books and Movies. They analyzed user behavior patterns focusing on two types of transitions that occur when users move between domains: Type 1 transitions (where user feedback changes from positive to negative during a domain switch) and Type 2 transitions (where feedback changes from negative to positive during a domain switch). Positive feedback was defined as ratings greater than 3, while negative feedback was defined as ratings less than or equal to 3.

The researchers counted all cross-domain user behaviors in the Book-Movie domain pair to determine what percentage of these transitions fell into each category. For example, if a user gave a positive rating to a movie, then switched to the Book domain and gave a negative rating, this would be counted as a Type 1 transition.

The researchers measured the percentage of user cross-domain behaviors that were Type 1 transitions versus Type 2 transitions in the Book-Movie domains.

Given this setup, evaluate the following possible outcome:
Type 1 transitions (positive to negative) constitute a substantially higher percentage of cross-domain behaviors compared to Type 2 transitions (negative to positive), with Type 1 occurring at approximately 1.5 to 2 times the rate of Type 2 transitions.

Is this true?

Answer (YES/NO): NO